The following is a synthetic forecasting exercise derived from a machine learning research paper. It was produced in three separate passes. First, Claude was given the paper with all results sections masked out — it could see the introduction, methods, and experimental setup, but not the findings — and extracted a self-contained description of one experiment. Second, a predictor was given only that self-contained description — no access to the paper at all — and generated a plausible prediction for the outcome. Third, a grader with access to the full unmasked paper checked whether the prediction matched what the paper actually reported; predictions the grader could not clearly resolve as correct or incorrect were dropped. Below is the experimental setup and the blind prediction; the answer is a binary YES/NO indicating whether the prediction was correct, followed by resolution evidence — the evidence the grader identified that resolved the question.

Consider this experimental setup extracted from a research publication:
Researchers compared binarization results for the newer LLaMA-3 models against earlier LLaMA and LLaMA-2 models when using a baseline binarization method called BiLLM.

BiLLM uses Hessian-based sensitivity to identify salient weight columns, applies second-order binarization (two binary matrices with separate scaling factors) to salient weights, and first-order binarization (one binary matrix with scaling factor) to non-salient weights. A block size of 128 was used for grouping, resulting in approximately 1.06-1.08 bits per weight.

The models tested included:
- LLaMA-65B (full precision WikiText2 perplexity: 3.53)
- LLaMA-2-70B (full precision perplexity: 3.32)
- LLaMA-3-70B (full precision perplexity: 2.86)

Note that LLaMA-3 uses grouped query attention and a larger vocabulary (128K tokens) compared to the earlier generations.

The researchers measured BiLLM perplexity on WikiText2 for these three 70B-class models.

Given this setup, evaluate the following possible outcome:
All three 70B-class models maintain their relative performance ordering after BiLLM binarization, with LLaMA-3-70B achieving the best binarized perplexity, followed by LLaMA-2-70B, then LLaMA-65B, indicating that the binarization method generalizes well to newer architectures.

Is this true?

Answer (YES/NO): NO